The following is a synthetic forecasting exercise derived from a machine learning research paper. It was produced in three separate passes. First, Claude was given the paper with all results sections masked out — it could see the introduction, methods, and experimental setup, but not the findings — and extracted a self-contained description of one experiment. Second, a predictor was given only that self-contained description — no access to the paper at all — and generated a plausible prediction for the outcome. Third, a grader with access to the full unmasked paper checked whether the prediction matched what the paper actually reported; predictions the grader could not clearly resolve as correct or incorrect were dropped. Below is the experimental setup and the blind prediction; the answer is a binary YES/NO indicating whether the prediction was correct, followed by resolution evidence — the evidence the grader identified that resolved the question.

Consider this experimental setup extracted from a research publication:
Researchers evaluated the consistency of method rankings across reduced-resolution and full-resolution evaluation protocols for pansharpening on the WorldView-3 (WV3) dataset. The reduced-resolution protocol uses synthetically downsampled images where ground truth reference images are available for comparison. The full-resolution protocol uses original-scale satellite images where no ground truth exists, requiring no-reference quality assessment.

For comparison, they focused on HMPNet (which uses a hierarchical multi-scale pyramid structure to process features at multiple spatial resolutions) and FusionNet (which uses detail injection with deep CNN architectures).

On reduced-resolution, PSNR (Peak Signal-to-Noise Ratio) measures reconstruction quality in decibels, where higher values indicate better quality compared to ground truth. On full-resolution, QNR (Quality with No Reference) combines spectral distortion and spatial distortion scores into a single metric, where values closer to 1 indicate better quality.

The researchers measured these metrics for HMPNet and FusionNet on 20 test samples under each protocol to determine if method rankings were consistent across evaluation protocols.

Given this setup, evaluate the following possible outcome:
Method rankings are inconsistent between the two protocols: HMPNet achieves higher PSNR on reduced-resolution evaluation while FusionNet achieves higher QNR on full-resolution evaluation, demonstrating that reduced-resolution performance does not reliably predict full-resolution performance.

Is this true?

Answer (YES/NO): YES